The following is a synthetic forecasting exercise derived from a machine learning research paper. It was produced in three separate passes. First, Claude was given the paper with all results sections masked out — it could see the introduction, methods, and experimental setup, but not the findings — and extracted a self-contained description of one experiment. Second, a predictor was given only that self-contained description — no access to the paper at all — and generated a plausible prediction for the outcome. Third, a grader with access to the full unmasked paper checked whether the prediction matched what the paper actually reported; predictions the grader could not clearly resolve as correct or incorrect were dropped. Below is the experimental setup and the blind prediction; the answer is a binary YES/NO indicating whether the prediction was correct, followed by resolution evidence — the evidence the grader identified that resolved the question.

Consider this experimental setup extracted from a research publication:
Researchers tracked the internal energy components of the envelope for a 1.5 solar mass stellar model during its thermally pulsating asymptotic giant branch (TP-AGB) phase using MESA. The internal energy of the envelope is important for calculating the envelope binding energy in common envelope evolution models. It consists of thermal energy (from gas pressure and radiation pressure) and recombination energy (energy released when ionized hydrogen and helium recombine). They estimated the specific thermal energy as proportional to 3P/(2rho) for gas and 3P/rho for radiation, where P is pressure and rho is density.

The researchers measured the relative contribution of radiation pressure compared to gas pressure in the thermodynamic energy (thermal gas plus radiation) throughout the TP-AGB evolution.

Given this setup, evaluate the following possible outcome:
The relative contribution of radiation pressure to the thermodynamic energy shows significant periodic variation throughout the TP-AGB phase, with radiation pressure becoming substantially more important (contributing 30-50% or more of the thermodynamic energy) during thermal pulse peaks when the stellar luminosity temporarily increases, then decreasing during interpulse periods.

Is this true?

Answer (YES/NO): NO